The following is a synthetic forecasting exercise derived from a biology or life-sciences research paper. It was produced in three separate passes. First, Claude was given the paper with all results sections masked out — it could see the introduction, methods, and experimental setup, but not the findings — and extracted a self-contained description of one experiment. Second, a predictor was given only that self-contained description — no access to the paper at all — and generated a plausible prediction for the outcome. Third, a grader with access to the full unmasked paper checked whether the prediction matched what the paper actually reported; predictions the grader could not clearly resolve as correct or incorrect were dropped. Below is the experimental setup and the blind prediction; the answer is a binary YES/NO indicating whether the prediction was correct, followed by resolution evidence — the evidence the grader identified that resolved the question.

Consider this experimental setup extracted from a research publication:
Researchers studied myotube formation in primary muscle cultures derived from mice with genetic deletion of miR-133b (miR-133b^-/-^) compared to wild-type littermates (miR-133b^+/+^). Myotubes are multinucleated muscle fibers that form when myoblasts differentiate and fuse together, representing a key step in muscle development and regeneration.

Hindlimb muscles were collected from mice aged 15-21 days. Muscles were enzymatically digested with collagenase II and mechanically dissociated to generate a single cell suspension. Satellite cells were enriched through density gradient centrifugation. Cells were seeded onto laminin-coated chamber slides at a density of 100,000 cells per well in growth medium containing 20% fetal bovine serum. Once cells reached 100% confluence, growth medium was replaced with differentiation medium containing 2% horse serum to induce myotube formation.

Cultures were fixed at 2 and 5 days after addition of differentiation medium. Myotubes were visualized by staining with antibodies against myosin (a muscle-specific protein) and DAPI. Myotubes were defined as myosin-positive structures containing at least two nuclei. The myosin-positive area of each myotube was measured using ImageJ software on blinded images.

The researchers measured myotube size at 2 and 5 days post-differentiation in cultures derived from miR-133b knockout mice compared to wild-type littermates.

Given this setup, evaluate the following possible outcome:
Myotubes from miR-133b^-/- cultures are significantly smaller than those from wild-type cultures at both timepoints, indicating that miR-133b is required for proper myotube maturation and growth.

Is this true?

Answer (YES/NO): YES